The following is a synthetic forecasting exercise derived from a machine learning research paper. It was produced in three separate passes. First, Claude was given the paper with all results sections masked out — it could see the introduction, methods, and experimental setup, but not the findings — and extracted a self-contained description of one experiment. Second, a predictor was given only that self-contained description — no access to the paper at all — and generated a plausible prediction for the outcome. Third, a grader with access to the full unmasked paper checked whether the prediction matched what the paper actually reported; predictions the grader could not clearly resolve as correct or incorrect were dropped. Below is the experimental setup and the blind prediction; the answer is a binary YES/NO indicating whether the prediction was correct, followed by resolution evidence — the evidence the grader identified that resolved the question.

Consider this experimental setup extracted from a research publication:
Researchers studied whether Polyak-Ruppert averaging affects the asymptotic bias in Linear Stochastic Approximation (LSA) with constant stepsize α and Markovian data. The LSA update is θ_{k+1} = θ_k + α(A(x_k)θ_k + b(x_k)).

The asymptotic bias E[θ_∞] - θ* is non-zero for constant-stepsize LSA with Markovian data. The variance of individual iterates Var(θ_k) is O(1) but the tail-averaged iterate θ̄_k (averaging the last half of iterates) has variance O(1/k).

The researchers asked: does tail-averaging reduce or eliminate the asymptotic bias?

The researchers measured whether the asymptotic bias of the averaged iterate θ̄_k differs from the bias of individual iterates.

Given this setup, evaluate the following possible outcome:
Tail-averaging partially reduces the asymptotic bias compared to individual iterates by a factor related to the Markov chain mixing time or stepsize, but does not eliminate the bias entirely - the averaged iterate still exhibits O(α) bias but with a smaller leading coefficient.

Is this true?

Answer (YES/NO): NO